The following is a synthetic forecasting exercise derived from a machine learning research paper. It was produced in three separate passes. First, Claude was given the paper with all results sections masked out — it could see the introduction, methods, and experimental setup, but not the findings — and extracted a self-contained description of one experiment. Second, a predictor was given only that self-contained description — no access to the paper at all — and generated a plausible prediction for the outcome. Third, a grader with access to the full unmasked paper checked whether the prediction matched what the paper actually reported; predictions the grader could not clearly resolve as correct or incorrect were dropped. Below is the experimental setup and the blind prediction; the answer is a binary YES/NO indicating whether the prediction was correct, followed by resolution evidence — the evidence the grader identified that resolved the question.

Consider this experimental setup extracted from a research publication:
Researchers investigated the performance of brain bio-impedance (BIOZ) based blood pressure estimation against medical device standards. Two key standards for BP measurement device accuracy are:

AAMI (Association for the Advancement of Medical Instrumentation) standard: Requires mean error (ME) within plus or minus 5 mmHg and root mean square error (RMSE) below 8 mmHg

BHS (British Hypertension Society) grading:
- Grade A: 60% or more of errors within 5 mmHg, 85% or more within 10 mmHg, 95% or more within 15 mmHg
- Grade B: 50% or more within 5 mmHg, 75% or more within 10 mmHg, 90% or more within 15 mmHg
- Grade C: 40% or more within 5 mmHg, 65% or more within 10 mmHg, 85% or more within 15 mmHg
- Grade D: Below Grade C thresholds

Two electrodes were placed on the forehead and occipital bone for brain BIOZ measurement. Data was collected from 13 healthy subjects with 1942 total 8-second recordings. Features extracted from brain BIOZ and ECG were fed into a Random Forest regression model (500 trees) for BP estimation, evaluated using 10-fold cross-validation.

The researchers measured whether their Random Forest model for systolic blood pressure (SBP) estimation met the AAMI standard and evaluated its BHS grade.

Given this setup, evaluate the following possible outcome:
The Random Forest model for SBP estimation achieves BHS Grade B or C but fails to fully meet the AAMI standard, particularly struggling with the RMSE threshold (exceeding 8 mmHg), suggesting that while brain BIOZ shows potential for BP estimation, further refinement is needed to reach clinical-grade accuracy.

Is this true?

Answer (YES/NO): NO